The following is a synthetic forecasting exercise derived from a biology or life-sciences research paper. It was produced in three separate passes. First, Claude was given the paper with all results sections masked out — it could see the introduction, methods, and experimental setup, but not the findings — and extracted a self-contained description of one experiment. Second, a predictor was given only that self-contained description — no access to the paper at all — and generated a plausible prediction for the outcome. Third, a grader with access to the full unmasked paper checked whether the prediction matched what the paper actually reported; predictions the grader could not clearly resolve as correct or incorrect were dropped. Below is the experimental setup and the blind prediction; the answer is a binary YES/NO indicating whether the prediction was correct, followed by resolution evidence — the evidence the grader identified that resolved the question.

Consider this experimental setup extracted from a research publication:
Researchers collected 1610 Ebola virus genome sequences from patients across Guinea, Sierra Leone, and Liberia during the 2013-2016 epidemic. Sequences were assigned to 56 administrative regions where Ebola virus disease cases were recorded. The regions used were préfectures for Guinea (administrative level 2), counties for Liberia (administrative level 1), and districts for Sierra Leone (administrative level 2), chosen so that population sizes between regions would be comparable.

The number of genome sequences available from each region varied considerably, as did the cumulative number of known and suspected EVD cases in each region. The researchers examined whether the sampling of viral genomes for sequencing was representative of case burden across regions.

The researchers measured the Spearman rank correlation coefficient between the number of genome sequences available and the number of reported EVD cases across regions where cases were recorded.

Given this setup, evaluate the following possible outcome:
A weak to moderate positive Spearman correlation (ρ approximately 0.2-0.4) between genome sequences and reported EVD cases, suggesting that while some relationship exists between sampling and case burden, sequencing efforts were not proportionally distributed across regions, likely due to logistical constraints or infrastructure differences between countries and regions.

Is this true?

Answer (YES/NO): NO